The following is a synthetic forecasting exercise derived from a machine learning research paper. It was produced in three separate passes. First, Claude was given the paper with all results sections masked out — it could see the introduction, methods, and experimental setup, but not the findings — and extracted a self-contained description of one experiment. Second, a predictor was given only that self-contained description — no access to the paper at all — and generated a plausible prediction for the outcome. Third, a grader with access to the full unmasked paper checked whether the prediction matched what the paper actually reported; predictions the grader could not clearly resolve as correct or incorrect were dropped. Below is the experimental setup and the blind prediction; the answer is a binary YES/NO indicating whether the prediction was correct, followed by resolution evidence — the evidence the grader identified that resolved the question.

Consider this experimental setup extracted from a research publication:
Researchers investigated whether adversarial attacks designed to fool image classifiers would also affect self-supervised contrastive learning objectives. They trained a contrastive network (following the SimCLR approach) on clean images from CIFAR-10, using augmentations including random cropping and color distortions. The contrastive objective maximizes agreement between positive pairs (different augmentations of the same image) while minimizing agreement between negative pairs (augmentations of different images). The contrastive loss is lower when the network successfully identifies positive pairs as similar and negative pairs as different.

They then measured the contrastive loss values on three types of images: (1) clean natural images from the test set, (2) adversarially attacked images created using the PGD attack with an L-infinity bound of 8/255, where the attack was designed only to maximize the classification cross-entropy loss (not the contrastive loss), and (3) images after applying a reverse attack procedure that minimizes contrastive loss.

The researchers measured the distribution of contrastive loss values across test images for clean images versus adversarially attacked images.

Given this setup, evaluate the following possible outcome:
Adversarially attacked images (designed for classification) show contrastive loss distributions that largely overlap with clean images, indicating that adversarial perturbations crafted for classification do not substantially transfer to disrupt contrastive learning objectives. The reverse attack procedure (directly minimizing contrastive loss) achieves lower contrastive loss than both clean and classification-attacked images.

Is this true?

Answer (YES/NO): NO